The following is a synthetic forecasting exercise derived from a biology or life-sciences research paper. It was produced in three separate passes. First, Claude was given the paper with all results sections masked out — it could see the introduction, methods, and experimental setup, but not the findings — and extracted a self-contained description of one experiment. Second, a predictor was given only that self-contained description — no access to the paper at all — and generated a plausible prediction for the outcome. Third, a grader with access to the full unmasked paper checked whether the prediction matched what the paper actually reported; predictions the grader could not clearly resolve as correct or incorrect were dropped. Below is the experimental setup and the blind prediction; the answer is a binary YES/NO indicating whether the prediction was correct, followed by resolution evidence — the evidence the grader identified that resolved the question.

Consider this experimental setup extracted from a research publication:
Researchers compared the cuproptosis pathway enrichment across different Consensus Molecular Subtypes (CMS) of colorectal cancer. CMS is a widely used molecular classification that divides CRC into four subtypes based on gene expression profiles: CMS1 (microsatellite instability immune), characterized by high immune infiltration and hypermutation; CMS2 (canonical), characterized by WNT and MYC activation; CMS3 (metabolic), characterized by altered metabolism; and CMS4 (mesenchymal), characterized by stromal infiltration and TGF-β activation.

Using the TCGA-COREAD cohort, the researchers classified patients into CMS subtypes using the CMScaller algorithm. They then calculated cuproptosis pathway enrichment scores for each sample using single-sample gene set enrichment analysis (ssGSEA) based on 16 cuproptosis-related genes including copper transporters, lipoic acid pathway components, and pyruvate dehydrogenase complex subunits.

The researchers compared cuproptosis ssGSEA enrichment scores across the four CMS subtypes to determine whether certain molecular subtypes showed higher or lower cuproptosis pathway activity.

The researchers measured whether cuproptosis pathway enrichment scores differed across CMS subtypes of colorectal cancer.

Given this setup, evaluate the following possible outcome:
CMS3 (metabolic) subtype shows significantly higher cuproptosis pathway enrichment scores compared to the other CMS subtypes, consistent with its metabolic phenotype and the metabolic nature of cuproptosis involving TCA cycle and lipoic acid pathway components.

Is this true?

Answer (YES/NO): NO